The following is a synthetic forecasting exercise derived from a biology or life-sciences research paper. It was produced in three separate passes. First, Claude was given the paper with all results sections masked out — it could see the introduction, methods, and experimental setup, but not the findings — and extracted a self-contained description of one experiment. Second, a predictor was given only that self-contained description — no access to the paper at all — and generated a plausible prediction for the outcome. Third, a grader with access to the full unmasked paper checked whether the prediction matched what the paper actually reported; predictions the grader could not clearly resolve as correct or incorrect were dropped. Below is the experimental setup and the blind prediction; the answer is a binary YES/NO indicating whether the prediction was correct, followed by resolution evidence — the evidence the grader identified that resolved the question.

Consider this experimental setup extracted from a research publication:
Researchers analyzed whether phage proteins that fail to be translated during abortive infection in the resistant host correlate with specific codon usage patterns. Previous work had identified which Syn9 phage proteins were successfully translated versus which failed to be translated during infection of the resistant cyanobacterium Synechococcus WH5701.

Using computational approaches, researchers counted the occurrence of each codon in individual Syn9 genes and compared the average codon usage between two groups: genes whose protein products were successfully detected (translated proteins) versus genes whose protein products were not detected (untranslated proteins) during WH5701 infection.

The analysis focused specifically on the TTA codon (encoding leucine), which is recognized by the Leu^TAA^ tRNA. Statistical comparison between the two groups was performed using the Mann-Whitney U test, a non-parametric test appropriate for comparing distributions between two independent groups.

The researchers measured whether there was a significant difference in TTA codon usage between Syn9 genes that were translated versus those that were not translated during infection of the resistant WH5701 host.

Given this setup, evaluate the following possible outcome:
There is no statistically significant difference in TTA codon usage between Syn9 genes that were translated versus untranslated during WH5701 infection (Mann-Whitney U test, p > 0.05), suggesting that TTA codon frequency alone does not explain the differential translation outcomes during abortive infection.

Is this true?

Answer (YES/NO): NO